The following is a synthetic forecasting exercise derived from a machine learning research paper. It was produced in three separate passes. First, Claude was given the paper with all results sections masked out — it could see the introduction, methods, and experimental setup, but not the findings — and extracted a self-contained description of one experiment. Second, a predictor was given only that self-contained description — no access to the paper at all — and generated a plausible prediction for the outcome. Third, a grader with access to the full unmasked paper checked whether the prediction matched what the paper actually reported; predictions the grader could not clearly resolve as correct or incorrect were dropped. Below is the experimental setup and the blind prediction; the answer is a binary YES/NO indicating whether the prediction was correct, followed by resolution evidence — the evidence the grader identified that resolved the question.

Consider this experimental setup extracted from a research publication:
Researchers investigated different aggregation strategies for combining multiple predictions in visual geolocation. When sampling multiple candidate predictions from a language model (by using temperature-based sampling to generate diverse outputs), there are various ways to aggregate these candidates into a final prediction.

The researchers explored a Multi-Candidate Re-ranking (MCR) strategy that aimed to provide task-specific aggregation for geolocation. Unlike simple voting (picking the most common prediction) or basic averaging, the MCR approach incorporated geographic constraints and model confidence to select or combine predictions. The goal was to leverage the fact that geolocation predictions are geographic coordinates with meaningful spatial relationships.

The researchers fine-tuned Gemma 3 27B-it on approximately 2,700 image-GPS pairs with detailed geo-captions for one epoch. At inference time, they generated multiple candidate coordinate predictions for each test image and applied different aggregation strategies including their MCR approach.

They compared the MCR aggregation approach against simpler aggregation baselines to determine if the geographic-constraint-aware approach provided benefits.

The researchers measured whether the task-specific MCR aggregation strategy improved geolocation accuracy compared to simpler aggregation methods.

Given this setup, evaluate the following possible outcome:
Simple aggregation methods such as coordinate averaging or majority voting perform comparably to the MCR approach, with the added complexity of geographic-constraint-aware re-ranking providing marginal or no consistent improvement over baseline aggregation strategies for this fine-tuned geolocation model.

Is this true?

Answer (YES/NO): NO